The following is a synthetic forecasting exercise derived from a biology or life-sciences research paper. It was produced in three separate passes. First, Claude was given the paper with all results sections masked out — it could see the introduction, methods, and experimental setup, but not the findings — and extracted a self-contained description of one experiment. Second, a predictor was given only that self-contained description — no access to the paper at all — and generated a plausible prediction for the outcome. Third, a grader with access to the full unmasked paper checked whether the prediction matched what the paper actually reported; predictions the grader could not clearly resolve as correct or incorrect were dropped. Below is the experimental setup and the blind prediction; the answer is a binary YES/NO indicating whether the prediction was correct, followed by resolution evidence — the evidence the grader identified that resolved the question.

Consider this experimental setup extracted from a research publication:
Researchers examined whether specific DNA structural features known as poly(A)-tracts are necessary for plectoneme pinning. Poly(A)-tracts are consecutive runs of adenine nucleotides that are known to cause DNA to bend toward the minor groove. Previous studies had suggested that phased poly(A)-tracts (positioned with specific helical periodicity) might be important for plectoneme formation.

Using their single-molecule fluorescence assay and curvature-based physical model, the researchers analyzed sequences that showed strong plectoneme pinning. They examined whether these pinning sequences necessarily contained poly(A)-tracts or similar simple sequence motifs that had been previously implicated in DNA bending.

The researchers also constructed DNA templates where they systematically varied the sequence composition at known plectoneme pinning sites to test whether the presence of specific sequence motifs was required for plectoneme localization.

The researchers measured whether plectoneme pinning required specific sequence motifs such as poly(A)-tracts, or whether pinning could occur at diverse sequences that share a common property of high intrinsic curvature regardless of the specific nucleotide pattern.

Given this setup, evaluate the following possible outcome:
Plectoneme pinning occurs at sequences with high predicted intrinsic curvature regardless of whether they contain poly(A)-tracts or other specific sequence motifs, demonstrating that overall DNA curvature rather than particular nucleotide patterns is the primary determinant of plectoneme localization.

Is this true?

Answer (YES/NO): YES